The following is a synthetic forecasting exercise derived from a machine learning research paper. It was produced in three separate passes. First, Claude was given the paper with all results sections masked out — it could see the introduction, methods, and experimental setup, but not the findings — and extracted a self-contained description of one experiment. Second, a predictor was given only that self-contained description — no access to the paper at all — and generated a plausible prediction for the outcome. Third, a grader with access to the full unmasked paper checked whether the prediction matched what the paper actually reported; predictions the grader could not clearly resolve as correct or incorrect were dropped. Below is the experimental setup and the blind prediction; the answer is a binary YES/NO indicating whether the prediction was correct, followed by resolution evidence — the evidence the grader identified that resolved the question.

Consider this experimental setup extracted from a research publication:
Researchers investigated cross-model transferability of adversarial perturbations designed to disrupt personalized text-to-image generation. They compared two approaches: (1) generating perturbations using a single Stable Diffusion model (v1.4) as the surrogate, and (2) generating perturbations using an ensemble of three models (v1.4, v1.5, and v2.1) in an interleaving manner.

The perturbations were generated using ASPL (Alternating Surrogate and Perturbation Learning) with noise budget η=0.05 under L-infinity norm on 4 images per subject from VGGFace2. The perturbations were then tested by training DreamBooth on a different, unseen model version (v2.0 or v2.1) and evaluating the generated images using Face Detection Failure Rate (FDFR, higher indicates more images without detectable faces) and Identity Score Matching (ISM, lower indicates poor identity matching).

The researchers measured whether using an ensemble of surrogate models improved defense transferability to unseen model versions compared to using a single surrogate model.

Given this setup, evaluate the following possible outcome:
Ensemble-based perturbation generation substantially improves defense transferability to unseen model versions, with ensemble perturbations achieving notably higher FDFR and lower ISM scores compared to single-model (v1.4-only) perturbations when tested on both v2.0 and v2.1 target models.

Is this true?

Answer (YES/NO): NO